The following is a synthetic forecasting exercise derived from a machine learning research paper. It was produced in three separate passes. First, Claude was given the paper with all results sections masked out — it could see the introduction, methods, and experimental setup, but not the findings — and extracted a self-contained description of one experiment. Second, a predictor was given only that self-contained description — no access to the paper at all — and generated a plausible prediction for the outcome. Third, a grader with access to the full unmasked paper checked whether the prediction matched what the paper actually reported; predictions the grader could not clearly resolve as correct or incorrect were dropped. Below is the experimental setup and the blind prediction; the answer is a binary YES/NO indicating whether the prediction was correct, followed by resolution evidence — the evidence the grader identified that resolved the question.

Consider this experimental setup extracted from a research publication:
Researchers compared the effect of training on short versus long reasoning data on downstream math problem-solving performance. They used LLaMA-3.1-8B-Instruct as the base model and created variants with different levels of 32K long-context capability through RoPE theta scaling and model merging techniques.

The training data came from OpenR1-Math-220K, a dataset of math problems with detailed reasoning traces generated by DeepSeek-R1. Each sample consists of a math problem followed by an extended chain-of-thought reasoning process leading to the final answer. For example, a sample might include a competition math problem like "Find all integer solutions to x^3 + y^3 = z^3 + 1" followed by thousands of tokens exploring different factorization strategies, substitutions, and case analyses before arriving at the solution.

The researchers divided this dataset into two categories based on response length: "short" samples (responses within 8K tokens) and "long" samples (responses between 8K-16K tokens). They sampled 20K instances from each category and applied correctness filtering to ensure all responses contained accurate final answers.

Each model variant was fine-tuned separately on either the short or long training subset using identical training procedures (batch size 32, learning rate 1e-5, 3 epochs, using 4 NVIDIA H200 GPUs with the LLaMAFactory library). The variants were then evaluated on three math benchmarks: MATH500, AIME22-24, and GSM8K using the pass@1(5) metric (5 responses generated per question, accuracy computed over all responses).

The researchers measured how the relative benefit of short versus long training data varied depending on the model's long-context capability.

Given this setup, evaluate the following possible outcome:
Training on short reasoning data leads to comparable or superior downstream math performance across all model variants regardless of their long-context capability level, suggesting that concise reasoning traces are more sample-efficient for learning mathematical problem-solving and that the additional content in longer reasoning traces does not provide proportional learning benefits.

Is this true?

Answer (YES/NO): NO